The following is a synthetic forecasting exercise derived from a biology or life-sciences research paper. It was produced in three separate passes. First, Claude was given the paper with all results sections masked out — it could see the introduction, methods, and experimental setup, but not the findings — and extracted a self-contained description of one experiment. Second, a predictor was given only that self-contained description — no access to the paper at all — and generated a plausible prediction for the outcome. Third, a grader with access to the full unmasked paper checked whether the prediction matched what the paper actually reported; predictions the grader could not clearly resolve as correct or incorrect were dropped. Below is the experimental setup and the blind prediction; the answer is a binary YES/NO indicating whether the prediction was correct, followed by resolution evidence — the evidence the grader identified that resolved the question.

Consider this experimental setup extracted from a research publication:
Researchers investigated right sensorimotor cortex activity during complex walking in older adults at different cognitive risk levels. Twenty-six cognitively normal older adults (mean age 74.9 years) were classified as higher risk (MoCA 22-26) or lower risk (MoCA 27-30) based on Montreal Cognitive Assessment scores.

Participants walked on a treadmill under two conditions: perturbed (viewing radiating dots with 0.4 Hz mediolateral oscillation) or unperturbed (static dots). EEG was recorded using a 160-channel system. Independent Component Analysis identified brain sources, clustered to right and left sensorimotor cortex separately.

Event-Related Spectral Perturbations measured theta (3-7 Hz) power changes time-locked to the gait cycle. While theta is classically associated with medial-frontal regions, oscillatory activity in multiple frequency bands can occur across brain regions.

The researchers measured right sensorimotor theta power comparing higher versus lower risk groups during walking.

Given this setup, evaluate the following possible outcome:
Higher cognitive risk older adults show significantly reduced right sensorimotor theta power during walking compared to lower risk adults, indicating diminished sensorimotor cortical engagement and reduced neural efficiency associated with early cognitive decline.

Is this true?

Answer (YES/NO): NO